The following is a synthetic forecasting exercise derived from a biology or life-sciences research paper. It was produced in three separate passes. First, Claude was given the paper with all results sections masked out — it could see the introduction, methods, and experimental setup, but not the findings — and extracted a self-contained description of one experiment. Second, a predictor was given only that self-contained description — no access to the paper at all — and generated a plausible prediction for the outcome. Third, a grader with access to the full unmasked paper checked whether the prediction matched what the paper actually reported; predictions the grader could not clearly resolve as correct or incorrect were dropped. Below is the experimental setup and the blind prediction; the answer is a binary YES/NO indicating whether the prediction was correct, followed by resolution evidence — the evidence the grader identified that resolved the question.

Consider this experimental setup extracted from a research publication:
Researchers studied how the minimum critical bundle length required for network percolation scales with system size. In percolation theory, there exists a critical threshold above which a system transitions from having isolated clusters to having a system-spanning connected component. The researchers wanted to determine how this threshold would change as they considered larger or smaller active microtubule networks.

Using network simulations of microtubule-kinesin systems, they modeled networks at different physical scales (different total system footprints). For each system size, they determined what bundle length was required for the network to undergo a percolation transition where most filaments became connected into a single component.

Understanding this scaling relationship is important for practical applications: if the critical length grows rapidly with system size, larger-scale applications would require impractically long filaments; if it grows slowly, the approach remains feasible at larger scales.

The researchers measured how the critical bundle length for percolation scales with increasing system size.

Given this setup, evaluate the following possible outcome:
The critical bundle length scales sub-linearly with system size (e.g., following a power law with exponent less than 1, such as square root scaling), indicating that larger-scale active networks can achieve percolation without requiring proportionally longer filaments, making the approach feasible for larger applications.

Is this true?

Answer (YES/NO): NO